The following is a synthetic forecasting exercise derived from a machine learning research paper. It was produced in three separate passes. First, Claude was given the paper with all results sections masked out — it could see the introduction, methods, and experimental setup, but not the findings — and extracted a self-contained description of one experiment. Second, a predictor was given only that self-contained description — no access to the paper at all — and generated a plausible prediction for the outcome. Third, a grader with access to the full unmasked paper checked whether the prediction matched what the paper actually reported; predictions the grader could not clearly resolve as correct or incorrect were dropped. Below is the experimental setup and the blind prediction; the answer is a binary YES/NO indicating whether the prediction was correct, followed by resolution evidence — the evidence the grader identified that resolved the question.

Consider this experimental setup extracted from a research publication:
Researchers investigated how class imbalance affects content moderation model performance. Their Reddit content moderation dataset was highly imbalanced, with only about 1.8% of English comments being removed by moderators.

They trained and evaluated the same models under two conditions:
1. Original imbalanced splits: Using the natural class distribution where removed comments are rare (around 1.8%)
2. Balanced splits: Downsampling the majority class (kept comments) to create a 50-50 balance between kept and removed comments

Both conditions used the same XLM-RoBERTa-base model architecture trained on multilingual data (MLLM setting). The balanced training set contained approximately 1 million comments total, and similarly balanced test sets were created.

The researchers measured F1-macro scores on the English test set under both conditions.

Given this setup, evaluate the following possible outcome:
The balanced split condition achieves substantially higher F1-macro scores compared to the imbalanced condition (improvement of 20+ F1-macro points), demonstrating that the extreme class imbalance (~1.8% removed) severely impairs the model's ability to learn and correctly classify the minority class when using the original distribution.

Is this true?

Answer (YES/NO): NO